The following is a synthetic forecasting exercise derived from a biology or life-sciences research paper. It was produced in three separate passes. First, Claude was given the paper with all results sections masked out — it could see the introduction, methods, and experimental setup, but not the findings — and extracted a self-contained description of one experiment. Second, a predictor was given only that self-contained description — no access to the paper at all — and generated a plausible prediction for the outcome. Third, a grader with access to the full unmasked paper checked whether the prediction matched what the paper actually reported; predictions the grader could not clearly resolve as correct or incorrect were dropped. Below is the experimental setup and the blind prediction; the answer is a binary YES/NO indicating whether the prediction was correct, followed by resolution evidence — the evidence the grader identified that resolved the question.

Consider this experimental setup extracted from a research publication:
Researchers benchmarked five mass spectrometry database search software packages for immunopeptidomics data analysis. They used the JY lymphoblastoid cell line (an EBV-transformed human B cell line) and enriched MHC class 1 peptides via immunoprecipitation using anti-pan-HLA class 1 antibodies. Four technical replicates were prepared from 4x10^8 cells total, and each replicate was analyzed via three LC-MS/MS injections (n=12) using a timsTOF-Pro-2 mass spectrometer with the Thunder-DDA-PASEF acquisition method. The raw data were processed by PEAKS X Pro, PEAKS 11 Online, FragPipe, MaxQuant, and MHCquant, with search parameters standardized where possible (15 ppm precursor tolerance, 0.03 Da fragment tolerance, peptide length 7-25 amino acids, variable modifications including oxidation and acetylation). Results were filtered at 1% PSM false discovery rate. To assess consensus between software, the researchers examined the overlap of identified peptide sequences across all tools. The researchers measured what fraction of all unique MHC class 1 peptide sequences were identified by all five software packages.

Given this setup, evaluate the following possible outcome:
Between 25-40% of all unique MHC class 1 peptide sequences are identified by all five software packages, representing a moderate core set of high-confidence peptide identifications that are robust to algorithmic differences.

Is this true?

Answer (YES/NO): YES